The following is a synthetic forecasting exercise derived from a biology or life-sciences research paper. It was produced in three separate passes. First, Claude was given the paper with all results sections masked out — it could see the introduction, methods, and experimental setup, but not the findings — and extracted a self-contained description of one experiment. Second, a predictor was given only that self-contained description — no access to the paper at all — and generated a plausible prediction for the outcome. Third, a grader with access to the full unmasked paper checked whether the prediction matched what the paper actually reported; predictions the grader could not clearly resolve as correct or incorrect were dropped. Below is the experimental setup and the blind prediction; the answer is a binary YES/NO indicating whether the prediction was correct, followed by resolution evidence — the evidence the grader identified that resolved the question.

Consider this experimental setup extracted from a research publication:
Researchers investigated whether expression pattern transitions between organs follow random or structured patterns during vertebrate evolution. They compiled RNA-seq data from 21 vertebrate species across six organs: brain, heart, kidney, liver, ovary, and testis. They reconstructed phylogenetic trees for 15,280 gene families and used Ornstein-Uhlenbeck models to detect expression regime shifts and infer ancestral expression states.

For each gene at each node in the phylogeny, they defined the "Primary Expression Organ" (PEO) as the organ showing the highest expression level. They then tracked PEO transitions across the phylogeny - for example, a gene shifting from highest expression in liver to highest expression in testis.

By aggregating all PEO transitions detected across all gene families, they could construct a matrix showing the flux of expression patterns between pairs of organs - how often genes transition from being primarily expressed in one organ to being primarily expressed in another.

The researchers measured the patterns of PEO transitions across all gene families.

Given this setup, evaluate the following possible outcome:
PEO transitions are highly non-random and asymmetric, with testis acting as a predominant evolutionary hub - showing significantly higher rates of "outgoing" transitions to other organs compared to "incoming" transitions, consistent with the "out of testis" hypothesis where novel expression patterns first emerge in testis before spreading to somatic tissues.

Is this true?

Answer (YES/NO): NO